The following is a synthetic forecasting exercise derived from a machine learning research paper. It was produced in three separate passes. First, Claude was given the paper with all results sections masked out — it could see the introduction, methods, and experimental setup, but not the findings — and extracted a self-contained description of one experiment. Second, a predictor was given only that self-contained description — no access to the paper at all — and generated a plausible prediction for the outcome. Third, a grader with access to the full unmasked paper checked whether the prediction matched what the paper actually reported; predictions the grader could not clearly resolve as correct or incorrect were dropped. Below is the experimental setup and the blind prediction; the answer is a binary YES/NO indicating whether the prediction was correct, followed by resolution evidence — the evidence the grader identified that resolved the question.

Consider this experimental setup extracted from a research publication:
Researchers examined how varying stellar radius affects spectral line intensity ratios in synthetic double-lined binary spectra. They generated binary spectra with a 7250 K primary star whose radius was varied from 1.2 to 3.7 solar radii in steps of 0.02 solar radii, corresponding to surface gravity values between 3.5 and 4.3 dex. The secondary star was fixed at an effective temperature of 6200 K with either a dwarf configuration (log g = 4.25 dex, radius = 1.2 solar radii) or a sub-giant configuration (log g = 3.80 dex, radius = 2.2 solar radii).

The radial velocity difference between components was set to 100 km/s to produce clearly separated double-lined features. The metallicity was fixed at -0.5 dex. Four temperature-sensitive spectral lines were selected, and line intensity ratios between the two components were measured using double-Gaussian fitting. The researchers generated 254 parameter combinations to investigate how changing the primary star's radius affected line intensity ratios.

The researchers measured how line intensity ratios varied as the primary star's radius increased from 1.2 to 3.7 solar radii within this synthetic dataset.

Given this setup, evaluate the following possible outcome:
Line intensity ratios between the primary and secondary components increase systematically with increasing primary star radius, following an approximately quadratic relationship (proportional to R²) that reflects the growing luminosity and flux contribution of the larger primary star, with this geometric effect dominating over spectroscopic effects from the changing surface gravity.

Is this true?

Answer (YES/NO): NO